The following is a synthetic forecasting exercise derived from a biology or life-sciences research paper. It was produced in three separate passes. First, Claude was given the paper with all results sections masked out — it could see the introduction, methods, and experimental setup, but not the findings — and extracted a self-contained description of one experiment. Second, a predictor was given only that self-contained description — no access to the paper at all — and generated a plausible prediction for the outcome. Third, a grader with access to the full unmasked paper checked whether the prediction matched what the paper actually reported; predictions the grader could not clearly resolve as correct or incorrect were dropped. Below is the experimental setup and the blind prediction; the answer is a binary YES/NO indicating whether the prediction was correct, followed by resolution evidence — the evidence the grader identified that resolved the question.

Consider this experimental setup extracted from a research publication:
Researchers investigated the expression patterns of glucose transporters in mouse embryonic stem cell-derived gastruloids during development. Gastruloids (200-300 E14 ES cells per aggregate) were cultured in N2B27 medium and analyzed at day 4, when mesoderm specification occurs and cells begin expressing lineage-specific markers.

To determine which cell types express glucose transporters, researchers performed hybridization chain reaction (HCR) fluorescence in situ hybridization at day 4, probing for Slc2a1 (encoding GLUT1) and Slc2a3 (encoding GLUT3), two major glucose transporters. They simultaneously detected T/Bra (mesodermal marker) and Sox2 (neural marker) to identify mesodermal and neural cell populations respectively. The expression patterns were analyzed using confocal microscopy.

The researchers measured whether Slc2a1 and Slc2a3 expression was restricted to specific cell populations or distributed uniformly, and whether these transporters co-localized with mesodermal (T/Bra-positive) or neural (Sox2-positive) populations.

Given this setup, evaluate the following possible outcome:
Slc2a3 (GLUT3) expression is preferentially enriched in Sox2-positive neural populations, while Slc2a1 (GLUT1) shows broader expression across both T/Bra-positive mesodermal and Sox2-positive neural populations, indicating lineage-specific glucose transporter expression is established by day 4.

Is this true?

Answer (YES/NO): NO